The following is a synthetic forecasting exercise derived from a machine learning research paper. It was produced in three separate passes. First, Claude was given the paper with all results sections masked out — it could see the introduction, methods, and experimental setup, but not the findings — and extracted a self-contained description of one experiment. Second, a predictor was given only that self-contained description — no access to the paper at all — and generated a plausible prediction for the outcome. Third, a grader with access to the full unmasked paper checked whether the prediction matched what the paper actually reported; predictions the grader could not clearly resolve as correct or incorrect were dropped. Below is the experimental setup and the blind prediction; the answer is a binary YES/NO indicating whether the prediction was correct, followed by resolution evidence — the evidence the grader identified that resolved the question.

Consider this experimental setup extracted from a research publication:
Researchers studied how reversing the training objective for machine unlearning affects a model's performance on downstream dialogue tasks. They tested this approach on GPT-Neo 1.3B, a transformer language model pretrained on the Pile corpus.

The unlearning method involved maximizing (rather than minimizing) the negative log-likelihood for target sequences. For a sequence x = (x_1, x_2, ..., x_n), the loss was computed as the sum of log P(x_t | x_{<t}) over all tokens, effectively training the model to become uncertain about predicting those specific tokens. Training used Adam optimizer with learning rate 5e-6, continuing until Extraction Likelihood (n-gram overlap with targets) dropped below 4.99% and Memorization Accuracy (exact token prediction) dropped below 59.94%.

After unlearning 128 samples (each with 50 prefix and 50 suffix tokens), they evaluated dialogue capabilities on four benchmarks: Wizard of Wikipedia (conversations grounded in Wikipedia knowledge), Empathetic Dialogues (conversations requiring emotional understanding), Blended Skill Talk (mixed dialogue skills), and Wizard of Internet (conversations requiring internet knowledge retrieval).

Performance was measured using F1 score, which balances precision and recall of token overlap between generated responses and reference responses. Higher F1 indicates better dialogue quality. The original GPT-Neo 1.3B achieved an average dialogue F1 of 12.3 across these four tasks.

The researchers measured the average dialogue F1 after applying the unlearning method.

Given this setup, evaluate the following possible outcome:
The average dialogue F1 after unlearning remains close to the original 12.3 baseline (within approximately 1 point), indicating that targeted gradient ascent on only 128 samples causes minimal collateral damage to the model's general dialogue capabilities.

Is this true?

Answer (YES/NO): NO